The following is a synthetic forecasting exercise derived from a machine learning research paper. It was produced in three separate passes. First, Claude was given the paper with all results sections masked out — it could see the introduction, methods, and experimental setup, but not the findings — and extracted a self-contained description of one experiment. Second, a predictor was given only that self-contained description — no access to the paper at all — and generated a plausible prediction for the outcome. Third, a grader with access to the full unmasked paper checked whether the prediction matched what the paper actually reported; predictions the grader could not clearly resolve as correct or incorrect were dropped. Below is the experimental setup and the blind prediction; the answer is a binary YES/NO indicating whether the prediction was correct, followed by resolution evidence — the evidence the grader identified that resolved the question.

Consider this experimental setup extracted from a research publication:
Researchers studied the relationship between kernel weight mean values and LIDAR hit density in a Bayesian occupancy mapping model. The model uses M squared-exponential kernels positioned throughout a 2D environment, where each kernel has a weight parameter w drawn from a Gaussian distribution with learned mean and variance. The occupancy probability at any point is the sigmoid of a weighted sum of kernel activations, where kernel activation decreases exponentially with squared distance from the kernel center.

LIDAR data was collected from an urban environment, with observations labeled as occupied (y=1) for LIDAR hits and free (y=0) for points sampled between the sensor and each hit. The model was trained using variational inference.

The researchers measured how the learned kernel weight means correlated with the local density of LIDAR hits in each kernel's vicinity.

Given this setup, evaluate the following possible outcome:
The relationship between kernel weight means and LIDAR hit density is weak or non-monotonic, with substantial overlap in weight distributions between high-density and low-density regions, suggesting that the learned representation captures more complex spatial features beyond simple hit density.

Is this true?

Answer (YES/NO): NO